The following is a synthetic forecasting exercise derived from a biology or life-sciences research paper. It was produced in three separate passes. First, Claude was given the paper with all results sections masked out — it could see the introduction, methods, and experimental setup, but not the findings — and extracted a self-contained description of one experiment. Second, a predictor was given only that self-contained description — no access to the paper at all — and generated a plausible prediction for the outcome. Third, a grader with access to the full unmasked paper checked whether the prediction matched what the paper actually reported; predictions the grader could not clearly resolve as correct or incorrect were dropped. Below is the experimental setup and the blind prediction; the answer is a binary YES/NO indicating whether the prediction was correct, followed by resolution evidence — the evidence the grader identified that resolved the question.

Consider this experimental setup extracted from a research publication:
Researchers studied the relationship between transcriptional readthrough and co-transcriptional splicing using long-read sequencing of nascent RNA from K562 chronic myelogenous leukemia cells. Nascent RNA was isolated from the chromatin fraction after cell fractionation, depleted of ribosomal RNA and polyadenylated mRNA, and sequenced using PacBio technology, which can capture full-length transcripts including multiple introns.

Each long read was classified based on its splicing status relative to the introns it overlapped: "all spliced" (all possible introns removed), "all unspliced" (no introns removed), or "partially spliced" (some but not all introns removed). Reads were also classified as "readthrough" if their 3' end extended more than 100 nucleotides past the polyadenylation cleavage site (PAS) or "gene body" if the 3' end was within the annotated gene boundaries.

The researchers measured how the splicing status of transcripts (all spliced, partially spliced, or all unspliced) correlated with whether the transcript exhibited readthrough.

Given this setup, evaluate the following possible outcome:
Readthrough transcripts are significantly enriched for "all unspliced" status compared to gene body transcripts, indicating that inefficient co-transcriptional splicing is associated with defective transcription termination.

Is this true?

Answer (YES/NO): YES